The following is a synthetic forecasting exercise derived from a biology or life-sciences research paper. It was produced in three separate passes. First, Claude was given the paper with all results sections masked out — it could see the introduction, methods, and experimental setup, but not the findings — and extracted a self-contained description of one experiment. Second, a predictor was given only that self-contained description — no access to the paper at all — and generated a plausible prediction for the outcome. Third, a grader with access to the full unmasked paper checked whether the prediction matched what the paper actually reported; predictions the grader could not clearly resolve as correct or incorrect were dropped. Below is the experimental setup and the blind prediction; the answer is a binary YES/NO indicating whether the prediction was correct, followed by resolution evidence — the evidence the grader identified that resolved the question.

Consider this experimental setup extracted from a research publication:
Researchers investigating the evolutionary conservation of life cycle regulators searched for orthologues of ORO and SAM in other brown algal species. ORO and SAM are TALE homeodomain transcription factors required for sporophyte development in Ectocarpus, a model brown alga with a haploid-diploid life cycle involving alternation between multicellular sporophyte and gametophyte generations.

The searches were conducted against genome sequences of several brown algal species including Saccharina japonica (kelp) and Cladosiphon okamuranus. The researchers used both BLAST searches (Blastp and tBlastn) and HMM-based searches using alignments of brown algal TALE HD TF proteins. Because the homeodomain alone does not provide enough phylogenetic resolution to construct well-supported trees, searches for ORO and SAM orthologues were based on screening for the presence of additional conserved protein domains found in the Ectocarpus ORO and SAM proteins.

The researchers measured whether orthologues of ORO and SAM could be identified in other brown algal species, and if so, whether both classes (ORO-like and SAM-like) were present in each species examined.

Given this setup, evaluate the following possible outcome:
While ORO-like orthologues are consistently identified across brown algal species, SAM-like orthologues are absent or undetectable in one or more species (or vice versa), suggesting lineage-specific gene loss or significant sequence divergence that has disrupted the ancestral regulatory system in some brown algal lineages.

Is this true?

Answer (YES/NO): NO